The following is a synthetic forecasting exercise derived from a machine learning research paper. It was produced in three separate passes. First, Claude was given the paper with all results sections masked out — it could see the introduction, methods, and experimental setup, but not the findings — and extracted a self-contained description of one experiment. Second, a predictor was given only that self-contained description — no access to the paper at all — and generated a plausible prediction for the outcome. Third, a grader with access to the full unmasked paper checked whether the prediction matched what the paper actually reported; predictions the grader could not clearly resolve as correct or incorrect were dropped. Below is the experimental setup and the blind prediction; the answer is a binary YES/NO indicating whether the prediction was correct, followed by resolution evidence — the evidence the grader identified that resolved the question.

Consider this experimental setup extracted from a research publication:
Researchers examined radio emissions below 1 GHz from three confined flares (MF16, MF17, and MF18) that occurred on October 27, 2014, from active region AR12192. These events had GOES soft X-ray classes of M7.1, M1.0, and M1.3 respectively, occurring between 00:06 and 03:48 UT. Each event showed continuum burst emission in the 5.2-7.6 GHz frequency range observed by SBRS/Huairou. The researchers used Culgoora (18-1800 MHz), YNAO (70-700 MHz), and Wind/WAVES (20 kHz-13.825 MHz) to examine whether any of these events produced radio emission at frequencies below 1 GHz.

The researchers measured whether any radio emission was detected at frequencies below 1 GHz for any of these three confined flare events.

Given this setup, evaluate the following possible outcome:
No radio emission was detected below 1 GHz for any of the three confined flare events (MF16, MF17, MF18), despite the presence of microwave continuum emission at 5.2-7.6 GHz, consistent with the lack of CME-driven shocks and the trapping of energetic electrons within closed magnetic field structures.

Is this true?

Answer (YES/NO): YES